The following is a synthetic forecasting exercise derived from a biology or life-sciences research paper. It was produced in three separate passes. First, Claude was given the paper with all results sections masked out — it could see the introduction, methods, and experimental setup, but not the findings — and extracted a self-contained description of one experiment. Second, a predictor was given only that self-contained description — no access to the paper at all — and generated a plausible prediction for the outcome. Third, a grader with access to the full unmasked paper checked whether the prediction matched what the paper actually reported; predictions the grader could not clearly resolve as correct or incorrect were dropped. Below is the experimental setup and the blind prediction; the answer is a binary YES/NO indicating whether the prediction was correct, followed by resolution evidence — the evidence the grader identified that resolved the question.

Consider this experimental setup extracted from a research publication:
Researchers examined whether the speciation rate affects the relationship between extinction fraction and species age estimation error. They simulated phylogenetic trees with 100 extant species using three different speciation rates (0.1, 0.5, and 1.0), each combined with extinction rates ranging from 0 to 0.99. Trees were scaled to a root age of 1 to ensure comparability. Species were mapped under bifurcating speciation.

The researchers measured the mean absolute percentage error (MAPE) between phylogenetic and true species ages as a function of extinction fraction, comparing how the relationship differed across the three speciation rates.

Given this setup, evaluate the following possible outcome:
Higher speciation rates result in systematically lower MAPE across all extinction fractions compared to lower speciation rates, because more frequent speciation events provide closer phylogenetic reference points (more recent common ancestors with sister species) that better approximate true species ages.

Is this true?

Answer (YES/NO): NO